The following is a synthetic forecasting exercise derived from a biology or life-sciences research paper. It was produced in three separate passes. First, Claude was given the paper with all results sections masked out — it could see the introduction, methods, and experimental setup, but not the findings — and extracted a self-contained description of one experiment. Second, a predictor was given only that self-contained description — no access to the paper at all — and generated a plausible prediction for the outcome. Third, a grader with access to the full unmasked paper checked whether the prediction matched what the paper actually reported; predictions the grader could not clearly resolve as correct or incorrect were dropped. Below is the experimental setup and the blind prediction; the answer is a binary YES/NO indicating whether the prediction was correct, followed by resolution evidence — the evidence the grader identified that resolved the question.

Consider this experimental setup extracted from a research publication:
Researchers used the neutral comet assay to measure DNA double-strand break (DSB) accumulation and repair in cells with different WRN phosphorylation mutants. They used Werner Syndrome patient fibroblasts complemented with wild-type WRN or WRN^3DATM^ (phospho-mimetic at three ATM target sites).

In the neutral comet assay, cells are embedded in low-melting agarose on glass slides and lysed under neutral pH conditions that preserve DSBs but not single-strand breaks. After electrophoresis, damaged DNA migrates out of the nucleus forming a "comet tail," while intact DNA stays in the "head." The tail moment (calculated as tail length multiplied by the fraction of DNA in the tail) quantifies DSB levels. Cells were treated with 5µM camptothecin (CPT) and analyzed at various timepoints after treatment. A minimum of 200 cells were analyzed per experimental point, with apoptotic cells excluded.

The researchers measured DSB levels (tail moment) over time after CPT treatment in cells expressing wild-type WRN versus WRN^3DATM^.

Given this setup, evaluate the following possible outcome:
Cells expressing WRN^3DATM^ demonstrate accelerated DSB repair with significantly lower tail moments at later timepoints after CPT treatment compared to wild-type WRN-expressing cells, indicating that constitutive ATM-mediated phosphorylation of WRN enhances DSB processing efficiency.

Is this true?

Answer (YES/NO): NO